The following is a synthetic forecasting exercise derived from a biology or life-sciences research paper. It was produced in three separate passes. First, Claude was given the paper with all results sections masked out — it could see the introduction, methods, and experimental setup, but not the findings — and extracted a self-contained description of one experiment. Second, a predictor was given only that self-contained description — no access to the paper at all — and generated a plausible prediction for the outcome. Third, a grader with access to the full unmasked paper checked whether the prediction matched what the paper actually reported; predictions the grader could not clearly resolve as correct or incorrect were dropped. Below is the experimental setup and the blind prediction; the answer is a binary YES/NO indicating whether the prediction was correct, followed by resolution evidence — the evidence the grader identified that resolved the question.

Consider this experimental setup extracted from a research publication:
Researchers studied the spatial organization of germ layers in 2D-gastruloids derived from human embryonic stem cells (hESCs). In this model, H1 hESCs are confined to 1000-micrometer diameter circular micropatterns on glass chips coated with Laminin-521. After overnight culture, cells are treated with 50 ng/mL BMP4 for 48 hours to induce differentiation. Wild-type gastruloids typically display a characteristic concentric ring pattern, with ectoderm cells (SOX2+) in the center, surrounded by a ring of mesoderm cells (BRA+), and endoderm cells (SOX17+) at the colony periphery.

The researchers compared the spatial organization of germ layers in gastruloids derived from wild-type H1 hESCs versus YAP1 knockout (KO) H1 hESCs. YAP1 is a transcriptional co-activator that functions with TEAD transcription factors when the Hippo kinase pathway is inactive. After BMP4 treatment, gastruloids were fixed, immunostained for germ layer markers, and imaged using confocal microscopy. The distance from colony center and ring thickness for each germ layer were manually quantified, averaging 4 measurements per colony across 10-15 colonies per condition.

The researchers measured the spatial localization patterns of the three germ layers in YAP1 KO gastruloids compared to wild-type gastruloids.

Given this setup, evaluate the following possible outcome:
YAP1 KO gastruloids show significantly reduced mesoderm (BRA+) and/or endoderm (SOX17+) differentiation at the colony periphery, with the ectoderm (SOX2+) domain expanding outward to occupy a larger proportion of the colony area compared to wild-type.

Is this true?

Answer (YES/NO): NO